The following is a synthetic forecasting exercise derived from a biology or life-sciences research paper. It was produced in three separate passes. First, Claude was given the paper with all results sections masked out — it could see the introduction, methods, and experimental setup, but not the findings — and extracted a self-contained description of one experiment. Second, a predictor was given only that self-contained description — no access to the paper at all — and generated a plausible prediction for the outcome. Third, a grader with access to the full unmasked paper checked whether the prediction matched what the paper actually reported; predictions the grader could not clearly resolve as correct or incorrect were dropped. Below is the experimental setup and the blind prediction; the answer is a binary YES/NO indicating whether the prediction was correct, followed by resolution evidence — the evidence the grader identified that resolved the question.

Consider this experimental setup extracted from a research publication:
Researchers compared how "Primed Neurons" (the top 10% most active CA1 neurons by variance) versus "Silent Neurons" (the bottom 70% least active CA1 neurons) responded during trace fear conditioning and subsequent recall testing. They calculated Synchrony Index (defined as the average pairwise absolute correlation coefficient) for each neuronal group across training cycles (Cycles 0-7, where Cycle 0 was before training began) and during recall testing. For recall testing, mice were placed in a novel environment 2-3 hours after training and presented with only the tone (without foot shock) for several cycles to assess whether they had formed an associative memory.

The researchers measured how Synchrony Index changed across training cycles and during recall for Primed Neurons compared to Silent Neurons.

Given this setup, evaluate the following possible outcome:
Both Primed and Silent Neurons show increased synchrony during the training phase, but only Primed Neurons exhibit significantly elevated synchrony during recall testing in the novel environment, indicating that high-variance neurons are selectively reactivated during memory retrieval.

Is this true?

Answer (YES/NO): NO